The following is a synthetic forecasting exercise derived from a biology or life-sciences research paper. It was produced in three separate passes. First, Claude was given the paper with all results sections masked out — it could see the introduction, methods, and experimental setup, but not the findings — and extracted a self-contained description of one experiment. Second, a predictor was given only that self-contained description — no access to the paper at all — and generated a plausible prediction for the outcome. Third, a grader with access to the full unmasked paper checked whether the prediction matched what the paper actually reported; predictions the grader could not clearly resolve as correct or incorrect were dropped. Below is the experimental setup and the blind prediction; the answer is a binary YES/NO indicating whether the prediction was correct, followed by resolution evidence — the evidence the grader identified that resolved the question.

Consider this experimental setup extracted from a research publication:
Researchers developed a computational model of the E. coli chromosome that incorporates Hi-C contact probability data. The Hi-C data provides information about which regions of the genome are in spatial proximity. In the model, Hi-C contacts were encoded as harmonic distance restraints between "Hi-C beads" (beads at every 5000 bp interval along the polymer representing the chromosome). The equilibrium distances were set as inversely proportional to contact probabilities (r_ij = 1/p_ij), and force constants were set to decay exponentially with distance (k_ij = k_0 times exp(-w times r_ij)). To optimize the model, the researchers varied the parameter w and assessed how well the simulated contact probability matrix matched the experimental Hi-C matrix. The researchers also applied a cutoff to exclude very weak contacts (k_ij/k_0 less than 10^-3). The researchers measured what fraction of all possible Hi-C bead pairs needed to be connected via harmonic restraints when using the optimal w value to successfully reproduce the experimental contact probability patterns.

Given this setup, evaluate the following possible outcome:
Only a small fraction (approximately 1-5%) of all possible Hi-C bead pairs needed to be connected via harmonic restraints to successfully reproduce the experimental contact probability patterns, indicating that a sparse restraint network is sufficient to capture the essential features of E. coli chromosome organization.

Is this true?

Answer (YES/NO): YES